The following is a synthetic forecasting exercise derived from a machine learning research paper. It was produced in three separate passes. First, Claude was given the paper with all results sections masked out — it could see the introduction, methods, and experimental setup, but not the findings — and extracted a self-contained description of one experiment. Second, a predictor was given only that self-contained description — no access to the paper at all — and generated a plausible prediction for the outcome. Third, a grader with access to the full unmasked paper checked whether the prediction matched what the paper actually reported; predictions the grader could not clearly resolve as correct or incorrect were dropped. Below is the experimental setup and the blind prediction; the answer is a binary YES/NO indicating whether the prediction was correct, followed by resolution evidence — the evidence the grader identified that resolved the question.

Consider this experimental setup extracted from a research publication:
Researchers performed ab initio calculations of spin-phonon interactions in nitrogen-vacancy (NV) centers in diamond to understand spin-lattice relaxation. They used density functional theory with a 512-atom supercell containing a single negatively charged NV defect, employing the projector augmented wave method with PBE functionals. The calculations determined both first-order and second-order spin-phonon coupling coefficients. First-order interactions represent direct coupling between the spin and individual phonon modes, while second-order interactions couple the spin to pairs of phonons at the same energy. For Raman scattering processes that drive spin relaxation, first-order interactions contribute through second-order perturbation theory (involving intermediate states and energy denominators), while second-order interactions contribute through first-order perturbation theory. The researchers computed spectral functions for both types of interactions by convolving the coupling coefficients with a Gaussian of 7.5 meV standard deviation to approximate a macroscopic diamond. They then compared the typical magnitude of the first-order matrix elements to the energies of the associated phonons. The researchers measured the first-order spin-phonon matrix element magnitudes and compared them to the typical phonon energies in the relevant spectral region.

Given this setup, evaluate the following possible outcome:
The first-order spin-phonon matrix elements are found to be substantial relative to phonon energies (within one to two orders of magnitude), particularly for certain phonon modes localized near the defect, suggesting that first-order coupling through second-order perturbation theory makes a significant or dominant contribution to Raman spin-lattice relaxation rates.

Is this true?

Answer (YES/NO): NO